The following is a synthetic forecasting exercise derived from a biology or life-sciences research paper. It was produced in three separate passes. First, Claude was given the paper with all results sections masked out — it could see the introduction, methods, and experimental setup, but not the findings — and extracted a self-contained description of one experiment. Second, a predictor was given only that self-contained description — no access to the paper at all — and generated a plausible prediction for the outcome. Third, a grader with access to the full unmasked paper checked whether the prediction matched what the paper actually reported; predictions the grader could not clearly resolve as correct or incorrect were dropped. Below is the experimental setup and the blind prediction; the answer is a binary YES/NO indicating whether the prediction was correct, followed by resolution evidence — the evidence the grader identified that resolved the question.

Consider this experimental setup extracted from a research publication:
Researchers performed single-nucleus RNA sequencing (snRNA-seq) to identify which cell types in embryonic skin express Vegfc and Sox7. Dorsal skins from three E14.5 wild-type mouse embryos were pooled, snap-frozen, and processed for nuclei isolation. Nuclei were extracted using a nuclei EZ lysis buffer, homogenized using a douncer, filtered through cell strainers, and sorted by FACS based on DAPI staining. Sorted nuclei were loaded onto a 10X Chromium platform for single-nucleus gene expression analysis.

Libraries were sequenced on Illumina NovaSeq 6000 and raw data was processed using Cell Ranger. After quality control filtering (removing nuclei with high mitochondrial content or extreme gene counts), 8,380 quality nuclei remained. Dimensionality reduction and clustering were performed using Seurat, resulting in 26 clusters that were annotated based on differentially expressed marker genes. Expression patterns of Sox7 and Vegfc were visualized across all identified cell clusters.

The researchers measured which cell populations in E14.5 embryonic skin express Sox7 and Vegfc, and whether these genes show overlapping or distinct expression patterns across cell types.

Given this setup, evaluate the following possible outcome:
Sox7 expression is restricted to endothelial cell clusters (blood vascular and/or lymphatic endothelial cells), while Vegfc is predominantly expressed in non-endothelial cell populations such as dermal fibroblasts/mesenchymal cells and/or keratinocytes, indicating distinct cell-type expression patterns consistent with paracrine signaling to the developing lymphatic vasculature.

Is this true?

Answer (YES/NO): NO